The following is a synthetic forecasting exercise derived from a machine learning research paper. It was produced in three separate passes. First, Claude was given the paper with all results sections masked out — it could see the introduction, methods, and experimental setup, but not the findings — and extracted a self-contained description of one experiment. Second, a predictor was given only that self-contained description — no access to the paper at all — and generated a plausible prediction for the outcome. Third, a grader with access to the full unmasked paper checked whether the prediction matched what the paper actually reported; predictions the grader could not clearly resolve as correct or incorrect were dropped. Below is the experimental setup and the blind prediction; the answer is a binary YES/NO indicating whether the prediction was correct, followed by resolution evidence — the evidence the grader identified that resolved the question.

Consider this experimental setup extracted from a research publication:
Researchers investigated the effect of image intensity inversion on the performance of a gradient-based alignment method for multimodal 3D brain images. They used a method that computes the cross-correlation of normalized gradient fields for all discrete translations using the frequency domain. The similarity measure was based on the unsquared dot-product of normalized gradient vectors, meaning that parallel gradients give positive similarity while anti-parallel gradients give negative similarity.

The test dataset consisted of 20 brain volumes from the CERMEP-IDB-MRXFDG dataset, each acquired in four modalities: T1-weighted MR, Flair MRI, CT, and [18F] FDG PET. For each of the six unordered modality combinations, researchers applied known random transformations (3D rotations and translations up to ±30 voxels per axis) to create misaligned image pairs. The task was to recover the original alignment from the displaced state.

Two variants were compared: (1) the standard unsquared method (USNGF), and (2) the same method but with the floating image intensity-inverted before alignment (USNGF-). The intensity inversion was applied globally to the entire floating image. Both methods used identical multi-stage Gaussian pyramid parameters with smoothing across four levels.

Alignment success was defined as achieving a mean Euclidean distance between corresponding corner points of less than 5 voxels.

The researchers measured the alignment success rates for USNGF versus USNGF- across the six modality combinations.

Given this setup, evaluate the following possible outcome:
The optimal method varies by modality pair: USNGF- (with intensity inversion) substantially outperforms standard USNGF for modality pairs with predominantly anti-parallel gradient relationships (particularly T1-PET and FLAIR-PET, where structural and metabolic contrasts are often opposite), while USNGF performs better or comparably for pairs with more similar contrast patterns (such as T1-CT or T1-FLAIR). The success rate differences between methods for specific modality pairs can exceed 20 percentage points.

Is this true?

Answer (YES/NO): NO